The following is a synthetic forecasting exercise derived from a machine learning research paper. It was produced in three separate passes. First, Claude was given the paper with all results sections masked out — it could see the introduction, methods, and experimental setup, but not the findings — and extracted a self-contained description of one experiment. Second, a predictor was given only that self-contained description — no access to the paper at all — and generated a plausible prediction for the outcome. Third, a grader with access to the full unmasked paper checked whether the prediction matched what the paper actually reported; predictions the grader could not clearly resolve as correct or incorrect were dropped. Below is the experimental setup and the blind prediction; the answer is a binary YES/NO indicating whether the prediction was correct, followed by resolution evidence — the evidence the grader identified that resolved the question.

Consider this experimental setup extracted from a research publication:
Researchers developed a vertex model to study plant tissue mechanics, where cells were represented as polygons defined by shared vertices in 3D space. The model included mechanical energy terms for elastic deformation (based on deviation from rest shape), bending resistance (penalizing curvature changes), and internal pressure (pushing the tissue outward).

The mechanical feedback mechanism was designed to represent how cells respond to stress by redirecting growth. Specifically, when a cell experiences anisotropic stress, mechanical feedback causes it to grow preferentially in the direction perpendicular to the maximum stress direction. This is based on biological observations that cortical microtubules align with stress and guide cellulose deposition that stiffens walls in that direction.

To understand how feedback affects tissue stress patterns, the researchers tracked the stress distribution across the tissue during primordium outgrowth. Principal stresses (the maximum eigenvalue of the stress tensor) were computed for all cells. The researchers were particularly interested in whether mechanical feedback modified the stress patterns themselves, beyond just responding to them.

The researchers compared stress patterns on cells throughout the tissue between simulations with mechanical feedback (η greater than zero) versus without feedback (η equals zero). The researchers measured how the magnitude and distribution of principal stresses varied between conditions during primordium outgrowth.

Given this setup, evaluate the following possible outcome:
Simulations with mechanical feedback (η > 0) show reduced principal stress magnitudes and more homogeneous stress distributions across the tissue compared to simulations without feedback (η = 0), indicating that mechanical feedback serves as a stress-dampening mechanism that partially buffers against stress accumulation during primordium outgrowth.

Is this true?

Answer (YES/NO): NO